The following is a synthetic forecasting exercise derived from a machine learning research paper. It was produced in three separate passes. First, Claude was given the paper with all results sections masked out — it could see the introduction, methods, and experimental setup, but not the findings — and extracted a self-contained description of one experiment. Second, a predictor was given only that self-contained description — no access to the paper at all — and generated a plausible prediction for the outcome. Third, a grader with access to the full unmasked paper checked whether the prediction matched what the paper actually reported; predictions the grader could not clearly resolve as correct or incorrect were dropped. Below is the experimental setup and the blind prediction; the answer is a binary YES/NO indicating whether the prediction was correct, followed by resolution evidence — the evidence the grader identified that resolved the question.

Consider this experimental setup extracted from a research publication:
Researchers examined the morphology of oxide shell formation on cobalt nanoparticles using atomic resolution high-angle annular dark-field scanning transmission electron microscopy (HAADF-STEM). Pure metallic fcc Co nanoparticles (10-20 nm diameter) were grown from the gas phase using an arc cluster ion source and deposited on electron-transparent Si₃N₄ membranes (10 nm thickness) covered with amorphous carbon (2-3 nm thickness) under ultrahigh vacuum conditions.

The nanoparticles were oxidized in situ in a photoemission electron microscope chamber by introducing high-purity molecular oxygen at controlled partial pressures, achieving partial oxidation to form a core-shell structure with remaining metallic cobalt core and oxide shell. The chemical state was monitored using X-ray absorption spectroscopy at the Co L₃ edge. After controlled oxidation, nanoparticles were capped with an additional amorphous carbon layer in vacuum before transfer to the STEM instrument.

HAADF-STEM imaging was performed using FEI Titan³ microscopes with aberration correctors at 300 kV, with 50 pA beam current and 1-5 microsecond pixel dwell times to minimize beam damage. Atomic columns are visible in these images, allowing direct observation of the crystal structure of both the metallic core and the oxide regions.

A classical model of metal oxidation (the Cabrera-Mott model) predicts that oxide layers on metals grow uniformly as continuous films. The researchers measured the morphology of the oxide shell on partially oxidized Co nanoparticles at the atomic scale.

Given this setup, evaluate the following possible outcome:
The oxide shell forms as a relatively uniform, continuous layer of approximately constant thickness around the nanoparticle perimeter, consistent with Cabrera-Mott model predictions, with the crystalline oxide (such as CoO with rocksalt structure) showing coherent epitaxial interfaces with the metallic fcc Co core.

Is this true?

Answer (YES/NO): NO